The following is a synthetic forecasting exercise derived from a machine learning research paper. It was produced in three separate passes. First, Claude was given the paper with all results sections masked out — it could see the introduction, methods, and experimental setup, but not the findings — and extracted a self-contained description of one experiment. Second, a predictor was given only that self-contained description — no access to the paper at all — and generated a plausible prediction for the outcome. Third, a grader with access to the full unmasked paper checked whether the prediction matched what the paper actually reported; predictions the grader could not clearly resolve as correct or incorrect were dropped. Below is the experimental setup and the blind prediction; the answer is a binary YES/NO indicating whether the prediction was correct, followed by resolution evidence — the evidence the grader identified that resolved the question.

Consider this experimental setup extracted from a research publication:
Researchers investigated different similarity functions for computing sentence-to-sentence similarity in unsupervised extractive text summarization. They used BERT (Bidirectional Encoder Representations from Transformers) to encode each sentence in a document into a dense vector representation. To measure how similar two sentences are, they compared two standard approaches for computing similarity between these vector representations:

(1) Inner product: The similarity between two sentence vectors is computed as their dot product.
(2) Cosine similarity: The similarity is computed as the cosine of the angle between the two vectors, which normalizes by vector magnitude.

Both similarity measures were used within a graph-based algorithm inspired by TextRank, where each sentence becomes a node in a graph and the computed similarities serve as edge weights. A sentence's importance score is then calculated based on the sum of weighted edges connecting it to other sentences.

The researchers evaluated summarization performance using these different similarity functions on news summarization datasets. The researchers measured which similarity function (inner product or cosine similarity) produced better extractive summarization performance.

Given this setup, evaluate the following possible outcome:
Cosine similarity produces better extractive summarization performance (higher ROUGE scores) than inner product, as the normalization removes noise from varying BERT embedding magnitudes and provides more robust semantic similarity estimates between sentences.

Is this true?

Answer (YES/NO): NO